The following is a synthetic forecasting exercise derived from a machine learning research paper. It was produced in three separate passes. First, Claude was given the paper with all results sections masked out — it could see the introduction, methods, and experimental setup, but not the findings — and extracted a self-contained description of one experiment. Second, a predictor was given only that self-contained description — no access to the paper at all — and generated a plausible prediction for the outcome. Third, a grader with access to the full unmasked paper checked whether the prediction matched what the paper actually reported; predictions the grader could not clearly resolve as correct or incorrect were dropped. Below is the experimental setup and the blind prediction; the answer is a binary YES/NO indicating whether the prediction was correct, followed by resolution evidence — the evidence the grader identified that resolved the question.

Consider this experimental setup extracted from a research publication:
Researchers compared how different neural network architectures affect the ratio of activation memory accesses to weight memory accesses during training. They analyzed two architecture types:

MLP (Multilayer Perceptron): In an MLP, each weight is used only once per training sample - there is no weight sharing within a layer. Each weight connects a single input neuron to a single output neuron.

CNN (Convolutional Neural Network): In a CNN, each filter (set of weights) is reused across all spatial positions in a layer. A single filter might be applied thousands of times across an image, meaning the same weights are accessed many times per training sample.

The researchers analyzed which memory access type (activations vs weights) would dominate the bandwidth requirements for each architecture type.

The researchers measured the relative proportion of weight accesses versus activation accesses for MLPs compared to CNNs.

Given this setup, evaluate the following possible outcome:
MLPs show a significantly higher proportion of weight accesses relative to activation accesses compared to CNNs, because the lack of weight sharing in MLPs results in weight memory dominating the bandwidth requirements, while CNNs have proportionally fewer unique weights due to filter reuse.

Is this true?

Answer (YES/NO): YES